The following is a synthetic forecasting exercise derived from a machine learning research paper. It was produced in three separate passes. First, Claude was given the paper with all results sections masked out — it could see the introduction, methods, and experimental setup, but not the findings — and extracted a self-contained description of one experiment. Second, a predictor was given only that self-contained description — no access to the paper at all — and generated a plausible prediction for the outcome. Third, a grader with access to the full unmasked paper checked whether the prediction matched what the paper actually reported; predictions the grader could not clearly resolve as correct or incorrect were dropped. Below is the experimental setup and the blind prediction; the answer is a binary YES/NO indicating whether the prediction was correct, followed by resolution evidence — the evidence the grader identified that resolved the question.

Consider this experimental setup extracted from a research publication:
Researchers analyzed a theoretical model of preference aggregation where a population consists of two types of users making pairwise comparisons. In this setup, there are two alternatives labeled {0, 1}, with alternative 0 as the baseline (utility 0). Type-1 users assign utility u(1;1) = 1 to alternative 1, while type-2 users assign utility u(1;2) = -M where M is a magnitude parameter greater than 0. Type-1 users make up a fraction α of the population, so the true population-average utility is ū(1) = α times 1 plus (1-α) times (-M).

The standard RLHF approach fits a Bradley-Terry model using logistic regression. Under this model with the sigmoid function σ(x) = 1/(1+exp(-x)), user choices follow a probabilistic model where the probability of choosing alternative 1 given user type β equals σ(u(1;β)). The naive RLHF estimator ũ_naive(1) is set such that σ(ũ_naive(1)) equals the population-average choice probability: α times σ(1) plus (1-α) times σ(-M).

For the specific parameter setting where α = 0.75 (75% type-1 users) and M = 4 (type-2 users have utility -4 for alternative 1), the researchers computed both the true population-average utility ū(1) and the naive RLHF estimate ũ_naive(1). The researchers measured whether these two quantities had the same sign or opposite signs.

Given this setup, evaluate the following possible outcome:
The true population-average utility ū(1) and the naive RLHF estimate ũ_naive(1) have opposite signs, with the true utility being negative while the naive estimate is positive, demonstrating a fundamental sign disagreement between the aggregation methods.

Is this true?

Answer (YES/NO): YES